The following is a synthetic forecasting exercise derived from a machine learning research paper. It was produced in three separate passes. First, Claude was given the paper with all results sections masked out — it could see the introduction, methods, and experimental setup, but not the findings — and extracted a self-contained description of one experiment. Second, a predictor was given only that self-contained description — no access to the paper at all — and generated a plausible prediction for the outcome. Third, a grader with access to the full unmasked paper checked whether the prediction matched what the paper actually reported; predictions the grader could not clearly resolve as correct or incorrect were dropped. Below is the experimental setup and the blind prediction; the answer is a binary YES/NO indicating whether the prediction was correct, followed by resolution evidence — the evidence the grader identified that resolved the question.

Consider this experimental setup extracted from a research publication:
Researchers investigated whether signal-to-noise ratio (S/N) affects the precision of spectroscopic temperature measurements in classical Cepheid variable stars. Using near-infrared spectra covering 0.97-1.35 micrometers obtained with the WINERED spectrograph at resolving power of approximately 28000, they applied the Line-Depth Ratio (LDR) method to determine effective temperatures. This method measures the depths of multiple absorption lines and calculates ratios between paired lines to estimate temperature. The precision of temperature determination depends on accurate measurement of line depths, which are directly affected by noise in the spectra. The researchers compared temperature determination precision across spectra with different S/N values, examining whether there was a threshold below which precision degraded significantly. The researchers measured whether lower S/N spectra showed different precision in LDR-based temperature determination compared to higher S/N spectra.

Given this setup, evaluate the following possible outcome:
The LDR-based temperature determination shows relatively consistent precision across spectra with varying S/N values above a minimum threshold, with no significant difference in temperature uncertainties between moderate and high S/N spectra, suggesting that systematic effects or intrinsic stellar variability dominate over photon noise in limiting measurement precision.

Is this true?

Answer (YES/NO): NO